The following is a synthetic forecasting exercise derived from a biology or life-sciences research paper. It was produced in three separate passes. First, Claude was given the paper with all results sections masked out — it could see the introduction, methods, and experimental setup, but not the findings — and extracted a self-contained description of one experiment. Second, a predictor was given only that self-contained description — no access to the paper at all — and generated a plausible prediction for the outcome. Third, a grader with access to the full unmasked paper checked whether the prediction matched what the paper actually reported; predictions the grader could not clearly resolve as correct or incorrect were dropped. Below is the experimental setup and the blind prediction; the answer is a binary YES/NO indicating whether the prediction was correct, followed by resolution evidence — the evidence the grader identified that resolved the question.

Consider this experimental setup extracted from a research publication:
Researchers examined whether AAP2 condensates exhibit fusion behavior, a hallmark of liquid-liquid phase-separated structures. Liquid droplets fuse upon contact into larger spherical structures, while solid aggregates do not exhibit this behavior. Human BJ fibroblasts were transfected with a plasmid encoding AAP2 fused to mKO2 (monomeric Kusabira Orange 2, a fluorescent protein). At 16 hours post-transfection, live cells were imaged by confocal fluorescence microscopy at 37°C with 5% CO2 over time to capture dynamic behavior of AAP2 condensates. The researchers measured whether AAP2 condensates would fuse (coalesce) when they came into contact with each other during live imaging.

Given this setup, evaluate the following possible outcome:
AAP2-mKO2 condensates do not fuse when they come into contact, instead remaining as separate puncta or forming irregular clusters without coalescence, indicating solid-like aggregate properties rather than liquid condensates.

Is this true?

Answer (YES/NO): NO